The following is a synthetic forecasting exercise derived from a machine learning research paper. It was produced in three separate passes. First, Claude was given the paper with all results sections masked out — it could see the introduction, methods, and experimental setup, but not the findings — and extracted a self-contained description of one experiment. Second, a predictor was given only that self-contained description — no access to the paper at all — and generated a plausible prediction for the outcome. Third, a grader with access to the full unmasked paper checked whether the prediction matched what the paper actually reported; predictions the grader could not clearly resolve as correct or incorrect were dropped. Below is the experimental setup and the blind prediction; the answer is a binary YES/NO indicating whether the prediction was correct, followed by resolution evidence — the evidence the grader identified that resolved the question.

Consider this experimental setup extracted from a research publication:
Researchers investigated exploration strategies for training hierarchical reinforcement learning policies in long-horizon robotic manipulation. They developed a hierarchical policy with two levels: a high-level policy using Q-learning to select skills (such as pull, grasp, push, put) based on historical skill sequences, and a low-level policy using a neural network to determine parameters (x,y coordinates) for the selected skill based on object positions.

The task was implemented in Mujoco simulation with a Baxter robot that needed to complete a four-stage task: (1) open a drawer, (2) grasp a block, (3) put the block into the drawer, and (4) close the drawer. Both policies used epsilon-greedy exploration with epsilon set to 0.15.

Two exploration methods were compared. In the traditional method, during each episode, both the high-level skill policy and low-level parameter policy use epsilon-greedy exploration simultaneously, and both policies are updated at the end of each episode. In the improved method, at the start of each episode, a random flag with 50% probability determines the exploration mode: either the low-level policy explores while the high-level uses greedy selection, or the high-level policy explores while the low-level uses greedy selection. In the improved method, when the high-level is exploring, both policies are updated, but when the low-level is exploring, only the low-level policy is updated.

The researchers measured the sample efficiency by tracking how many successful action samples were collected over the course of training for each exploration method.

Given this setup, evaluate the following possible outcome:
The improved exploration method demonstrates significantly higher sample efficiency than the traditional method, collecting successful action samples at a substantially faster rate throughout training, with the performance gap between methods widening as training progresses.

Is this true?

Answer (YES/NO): NO